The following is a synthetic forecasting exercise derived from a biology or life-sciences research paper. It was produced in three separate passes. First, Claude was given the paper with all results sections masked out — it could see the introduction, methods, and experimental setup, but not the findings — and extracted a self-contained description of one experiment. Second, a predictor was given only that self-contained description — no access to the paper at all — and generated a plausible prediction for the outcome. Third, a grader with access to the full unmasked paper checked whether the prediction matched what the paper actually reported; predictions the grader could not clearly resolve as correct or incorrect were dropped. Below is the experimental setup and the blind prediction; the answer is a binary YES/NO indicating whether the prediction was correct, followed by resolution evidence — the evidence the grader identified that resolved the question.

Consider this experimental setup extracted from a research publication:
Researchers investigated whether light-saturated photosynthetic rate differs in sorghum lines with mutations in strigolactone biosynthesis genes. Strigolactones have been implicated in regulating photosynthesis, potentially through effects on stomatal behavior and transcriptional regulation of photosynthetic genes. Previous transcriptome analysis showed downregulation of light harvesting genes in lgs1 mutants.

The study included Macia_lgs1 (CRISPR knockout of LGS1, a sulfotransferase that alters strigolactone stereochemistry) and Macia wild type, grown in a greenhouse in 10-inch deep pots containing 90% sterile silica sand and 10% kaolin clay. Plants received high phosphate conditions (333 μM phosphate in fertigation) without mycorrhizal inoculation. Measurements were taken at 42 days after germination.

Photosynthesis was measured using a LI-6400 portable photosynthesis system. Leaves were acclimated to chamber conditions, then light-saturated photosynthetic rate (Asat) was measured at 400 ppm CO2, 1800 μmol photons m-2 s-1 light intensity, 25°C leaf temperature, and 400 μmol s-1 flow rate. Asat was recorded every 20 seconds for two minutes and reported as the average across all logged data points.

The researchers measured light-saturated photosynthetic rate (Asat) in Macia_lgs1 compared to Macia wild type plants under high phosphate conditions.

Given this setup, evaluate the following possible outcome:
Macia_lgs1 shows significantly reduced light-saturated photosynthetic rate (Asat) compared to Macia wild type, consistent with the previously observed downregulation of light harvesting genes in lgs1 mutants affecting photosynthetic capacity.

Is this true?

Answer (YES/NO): YES